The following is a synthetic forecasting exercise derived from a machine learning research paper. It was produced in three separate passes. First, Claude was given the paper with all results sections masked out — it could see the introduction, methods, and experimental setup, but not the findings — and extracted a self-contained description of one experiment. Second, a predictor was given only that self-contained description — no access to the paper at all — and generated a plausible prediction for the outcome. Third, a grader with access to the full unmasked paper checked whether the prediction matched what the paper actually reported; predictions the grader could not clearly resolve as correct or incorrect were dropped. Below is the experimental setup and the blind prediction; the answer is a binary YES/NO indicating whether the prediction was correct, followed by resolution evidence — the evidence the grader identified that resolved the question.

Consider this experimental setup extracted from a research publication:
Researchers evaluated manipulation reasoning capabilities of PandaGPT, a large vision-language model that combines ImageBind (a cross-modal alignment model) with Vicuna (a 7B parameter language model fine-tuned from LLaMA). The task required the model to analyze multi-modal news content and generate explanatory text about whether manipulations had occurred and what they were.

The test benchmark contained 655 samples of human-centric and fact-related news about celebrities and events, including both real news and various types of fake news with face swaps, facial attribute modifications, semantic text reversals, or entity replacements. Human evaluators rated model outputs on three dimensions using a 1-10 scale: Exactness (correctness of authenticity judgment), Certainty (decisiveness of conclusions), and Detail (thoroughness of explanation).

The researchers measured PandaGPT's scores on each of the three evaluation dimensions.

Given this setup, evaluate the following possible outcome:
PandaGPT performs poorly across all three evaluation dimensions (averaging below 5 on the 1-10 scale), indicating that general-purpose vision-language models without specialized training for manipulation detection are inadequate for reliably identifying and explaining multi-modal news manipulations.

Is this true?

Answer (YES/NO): YES